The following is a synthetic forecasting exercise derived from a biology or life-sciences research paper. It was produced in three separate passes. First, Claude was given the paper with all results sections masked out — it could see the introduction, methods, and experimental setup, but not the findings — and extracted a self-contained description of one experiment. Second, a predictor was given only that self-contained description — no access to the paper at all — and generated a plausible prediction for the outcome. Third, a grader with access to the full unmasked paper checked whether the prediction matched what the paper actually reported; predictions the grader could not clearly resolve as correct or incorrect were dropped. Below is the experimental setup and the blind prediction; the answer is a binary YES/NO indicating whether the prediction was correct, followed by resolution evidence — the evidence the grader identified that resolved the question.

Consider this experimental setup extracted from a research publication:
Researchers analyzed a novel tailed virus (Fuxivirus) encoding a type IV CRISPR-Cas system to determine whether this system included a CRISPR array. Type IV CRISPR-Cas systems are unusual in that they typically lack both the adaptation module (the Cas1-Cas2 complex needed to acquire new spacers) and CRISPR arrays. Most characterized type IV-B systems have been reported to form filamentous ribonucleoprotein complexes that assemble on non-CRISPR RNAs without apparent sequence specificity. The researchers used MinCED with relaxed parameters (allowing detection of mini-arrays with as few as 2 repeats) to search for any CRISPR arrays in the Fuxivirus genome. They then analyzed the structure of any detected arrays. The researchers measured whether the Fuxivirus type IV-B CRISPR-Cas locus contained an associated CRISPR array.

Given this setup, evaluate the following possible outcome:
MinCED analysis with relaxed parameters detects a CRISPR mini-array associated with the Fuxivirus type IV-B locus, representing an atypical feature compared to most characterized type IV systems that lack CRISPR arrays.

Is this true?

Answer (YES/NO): YES